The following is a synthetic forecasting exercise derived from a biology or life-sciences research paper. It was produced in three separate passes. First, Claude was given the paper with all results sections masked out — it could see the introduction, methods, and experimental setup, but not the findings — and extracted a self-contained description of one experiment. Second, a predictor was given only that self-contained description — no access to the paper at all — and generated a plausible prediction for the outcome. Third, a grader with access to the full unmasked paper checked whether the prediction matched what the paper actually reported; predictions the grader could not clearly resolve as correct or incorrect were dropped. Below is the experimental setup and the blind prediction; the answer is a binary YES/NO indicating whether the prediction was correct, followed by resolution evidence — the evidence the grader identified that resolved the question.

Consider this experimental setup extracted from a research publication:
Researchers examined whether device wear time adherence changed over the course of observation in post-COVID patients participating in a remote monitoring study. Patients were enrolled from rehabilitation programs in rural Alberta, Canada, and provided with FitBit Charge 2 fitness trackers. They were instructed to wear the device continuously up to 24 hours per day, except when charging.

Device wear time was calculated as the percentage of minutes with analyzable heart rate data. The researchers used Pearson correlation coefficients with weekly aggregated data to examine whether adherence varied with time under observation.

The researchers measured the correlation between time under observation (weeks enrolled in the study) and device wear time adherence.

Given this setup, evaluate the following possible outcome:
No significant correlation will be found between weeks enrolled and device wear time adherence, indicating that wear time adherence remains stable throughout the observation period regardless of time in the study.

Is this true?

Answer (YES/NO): YES